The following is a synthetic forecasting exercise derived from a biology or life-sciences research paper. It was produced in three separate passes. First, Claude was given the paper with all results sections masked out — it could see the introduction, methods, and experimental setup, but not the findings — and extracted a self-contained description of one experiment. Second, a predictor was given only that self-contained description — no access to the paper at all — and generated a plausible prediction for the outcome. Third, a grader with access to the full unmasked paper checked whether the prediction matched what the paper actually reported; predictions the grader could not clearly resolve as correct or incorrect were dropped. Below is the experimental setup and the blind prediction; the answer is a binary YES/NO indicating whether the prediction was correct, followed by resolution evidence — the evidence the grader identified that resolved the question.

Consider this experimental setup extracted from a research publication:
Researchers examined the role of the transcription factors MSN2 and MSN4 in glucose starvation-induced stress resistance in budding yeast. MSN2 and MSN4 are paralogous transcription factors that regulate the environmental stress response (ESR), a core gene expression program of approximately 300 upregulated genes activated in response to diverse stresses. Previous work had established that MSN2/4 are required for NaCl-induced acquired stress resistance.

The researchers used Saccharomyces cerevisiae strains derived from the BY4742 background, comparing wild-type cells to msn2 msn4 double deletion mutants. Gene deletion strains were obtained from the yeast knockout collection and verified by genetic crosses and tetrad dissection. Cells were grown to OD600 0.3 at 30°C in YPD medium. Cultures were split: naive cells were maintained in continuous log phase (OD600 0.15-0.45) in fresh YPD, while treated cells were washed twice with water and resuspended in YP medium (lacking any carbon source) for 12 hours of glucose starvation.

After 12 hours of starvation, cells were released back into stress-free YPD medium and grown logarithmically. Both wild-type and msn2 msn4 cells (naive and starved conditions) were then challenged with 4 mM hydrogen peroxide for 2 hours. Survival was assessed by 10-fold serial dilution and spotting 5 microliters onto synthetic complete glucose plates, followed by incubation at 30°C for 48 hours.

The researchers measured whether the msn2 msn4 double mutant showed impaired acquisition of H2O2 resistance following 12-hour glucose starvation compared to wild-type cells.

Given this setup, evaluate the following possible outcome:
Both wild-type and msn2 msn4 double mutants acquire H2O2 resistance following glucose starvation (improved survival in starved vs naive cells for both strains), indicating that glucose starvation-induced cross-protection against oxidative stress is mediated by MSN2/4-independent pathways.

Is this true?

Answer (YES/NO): YES